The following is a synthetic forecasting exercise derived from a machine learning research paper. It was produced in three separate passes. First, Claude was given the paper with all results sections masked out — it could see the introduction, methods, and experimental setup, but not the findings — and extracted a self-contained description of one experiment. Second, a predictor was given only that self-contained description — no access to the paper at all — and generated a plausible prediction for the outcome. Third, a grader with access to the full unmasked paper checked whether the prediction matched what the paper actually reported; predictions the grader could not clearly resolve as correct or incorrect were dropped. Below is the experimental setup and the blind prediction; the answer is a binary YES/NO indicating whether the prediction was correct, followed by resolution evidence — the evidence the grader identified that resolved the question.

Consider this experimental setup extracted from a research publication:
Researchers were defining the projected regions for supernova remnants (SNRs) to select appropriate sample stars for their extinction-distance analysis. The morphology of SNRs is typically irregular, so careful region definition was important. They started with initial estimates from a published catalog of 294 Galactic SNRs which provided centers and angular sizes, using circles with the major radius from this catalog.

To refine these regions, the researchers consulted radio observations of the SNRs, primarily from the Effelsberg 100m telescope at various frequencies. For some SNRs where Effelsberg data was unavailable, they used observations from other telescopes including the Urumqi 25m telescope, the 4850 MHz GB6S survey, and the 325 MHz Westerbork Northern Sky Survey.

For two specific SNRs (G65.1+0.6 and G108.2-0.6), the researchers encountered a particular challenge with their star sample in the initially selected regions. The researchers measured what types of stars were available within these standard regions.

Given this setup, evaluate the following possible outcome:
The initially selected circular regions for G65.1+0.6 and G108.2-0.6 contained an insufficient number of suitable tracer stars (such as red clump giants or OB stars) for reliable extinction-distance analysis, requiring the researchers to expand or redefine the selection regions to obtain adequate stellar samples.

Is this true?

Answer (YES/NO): NO